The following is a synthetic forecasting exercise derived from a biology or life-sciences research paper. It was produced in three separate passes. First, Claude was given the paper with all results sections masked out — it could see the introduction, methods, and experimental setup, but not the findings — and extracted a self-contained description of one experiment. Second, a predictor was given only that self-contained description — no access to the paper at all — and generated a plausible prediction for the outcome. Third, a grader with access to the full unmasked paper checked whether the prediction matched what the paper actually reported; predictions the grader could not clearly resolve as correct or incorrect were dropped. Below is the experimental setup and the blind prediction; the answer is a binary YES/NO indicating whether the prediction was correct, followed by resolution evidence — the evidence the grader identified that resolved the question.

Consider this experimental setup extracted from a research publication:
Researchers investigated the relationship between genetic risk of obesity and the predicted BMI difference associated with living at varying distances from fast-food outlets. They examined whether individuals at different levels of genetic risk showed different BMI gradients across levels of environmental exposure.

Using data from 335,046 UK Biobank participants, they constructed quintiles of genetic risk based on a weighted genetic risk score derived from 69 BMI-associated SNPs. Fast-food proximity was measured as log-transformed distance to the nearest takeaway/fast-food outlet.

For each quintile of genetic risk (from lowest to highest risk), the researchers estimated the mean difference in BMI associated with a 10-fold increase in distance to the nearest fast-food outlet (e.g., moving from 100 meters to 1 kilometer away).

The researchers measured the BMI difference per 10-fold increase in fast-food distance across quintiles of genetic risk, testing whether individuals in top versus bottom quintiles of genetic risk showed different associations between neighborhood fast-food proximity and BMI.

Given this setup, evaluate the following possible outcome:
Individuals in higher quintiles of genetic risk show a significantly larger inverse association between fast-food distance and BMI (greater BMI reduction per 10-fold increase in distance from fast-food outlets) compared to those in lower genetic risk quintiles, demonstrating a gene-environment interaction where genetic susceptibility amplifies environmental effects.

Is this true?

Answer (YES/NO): YES